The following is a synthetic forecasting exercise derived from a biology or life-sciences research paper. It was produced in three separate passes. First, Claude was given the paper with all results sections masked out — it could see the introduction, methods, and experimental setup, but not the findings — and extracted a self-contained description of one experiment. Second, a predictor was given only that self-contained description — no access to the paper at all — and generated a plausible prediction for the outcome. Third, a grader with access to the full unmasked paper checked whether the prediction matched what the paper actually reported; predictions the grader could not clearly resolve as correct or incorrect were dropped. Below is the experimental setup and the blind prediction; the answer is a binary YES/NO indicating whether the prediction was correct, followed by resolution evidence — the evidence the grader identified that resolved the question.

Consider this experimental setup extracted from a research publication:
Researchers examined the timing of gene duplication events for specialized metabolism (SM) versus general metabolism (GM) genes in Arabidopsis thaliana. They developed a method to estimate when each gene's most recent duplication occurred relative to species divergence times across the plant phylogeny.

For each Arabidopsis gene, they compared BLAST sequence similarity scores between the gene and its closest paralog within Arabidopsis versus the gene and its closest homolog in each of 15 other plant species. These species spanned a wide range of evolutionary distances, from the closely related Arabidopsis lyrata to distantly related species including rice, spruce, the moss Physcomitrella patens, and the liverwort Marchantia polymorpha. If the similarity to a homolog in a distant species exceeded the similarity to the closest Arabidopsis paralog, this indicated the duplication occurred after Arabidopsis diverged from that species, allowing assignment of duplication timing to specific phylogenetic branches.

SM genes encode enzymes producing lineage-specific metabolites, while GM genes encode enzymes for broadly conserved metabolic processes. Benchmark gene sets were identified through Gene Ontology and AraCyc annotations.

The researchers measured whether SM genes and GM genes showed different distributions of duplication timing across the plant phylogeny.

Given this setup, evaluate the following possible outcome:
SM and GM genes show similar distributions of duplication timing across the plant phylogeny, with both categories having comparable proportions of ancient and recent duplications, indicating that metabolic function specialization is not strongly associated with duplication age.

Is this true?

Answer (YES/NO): NO